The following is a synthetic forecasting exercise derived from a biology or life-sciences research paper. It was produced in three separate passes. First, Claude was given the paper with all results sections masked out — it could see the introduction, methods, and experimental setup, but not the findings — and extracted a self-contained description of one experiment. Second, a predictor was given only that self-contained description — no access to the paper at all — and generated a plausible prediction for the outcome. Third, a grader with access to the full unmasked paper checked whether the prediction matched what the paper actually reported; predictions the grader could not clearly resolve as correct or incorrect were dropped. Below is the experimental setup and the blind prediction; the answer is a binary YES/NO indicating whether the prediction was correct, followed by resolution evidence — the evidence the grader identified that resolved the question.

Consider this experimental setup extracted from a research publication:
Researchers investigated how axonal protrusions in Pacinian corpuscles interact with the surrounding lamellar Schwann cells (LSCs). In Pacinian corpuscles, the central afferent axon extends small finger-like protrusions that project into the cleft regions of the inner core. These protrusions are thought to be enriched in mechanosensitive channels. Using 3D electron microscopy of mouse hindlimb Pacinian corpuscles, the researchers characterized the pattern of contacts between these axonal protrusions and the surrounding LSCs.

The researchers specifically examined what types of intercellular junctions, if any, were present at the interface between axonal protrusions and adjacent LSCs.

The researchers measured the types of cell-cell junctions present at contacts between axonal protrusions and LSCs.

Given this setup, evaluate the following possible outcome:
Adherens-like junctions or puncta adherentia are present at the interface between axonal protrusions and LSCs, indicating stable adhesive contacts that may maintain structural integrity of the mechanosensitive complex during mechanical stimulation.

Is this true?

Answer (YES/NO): YES